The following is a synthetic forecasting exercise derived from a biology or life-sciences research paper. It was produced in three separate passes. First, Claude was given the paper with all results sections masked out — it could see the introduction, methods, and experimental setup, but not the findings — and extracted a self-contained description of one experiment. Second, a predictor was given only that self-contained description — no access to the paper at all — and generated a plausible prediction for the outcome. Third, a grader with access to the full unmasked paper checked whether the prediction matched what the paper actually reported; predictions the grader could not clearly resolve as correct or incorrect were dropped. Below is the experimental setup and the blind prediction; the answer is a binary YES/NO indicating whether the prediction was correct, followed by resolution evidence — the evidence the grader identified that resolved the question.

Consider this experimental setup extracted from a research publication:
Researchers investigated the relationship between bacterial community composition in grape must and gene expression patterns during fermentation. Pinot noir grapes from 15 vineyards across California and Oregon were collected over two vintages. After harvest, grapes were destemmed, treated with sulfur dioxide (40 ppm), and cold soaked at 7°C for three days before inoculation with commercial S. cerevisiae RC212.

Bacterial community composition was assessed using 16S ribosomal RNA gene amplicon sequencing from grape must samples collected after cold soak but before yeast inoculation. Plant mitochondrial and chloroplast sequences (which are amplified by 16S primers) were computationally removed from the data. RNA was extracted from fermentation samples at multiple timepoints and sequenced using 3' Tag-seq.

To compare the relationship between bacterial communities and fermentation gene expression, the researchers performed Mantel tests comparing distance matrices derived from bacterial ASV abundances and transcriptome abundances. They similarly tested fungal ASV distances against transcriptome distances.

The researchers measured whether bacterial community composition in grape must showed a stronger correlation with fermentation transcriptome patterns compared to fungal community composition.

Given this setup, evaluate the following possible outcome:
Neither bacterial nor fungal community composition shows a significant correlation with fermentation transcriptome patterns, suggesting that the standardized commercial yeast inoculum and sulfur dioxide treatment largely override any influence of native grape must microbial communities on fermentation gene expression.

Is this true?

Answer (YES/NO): YES